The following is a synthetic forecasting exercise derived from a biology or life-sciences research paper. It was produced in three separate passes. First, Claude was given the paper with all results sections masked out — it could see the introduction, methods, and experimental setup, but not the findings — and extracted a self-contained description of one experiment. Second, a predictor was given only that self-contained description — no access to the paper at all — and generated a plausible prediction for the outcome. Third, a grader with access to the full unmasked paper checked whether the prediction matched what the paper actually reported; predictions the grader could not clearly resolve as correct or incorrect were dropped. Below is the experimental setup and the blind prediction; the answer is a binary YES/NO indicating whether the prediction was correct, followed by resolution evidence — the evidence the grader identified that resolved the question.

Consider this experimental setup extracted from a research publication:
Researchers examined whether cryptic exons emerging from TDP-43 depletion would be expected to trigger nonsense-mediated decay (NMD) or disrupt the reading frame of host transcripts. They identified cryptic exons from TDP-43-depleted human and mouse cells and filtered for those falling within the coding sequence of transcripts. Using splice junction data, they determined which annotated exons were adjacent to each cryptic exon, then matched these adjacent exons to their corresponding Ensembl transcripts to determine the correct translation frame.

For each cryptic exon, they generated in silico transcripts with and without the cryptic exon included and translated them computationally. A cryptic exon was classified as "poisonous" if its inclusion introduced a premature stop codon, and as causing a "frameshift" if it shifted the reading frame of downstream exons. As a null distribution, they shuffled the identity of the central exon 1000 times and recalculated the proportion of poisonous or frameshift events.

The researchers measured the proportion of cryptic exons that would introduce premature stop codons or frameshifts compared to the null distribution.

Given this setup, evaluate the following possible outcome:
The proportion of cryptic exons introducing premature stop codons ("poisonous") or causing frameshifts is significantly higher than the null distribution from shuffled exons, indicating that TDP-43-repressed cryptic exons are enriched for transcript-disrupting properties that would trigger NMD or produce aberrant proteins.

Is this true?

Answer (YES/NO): NO